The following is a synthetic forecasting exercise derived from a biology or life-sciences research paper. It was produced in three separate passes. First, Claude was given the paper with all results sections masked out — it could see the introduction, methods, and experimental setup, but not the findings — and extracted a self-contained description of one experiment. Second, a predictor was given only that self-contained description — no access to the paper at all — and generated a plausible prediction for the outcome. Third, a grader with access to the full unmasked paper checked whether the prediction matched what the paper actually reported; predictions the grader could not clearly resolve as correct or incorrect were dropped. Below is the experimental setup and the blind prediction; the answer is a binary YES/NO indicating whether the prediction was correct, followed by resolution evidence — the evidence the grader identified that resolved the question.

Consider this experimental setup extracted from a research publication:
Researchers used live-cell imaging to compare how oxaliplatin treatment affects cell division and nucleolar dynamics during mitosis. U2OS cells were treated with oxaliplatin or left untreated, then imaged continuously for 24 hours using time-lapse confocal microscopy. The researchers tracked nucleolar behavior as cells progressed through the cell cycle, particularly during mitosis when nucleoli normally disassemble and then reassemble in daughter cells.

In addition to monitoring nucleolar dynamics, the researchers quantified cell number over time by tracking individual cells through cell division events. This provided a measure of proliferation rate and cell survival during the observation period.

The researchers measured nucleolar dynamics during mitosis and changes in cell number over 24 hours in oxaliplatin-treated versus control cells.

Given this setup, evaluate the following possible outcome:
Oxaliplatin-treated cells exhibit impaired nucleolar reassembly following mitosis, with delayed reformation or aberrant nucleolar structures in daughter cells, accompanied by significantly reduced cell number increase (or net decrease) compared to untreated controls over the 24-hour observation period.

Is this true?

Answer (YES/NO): YES